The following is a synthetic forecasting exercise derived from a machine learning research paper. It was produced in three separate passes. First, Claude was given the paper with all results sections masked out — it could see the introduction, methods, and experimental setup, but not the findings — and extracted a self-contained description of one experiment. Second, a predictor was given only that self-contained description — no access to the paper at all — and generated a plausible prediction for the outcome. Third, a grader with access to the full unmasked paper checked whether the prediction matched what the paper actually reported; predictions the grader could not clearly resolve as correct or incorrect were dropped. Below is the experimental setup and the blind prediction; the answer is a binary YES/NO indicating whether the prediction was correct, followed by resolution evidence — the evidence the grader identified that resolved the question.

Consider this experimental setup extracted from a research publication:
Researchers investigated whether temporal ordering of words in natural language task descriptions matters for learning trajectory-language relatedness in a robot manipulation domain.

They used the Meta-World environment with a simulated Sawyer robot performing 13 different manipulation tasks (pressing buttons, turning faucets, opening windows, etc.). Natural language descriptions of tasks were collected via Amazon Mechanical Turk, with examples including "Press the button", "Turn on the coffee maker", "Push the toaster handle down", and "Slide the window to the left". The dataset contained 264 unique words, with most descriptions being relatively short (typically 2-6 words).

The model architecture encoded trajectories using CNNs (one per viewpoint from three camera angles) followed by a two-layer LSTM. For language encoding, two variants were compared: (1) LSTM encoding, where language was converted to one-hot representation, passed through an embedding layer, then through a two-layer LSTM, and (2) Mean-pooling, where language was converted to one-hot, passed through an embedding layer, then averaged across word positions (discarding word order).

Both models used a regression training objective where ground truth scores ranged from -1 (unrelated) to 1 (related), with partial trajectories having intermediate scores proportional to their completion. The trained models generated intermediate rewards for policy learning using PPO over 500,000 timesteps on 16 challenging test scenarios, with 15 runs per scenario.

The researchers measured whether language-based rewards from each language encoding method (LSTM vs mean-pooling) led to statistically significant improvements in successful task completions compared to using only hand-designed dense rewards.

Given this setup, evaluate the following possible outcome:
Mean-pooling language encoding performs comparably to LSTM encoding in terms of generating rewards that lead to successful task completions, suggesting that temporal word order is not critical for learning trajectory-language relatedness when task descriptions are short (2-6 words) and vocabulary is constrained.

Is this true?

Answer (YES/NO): YES